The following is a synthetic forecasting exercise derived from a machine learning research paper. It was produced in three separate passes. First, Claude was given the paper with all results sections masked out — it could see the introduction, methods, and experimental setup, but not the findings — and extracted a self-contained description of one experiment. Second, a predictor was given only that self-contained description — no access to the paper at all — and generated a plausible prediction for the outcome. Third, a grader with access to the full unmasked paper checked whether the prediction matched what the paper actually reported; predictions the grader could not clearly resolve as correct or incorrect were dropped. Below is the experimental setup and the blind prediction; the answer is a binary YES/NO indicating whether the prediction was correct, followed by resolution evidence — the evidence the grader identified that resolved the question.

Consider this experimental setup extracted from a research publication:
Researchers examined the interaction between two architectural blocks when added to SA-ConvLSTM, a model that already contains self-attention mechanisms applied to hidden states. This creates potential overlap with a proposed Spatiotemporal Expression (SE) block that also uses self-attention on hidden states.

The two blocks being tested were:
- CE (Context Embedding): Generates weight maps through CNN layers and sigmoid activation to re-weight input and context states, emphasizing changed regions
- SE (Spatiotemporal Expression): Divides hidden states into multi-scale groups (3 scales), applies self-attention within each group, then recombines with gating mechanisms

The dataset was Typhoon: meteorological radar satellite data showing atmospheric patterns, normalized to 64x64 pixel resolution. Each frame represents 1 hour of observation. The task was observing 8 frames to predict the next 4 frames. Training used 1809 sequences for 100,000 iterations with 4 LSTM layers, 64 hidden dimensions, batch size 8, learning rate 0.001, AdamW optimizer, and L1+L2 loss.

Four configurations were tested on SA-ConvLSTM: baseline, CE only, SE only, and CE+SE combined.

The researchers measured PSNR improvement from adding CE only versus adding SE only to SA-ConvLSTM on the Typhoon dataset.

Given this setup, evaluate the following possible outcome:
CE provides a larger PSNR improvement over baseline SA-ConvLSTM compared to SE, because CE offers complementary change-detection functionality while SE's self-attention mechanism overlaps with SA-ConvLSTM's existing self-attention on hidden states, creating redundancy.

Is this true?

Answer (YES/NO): NO